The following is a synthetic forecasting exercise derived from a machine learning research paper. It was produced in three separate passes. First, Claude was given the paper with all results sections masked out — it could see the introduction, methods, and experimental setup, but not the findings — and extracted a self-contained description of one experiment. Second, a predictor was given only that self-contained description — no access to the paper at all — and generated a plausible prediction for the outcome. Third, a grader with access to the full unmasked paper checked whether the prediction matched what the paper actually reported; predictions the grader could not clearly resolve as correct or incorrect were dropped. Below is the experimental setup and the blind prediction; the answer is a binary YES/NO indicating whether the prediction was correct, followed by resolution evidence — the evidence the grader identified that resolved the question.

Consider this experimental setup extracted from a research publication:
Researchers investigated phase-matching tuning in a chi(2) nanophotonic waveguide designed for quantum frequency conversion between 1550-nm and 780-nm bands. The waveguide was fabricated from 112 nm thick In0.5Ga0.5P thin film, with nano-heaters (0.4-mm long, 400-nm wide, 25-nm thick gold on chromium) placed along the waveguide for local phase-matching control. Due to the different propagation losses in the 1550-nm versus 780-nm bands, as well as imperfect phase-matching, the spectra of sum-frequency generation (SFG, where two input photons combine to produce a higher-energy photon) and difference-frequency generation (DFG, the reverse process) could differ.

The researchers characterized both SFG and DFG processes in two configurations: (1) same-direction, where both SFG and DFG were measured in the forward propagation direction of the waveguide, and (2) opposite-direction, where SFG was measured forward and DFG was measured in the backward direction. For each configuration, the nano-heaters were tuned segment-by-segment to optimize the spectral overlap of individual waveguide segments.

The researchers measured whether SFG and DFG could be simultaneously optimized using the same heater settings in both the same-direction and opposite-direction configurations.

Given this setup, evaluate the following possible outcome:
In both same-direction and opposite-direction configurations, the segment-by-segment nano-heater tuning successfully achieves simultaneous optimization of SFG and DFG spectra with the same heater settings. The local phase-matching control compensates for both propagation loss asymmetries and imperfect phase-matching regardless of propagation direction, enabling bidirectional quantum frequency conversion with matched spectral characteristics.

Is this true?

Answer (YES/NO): NO